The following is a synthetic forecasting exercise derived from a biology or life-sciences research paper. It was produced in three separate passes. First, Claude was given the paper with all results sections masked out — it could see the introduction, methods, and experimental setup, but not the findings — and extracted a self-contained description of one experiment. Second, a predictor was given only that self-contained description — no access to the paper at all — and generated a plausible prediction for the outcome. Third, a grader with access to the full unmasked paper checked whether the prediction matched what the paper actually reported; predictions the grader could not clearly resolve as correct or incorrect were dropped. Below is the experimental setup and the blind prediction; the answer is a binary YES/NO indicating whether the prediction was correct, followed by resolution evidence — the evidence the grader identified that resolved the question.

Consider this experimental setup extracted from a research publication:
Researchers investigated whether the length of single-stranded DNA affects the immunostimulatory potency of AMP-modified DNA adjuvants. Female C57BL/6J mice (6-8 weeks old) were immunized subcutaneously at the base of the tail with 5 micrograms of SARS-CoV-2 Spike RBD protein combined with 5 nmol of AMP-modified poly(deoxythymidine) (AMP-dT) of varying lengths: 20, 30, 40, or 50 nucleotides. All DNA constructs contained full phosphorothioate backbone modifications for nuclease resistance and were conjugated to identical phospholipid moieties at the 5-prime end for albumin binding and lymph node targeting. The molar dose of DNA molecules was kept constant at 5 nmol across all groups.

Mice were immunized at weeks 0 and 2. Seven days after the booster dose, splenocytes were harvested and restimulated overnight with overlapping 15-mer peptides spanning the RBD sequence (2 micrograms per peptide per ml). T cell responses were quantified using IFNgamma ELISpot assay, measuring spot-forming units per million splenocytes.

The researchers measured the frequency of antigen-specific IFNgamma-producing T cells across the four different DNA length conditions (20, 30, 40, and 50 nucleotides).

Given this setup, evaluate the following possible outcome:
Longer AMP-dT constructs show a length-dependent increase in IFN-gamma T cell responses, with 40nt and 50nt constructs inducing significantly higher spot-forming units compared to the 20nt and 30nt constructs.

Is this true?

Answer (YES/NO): NO